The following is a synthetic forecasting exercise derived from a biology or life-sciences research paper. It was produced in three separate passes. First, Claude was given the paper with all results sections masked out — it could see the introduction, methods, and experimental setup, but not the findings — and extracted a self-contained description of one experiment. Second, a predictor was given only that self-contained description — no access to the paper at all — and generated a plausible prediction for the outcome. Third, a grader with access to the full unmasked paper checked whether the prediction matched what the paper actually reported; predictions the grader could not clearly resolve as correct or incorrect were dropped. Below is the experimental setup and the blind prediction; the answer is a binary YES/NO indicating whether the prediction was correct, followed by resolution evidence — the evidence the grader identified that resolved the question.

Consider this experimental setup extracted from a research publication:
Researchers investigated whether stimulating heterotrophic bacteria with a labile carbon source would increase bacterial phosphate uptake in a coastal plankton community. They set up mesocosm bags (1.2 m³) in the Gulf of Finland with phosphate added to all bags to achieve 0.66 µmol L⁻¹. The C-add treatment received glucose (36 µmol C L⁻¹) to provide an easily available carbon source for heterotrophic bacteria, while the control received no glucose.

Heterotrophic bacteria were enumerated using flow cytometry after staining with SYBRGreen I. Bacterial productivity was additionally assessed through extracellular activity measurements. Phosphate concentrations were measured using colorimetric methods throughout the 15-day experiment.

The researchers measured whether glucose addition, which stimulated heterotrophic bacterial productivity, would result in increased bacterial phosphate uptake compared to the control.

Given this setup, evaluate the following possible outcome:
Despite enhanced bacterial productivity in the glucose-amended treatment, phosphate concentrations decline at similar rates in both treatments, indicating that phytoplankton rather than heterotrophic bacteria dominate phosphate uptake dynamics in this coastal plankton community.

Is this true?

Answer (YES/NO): YES